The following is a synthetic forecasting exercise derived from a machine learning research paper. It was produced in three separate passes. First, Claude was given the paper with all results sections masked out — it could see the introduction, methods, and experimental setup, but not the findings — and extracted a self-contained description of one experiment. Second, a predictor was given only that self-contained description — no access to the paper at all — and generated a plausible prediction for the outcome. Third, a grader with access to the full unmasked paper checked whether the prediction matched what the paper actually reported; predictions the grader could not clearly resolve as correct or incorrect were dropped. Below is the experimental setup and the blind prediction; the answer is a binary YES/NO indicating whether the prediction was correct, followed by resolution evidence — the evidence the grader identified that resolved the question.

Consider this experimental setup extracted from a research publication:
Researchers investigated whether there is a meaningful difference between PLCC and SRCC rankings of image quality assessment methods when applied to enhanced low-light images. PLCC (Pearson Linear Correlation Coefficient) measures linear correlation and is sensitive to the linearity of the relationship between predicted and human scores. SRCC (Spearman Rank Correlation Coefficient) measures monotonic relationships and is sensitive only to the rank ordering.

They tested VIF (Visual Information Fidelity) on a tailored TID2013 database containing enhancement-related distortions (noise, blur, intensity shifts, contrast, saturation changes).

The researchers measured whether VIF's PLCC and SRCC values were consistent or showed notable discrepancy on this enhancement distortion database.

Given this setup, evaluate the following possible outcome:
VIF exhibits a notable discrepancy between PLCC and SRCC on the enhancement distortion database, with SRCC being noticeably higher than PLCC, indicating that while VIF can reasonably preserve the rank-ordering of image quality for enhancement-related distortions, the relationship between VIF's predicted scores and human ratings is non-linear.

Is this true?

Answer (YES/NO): NO